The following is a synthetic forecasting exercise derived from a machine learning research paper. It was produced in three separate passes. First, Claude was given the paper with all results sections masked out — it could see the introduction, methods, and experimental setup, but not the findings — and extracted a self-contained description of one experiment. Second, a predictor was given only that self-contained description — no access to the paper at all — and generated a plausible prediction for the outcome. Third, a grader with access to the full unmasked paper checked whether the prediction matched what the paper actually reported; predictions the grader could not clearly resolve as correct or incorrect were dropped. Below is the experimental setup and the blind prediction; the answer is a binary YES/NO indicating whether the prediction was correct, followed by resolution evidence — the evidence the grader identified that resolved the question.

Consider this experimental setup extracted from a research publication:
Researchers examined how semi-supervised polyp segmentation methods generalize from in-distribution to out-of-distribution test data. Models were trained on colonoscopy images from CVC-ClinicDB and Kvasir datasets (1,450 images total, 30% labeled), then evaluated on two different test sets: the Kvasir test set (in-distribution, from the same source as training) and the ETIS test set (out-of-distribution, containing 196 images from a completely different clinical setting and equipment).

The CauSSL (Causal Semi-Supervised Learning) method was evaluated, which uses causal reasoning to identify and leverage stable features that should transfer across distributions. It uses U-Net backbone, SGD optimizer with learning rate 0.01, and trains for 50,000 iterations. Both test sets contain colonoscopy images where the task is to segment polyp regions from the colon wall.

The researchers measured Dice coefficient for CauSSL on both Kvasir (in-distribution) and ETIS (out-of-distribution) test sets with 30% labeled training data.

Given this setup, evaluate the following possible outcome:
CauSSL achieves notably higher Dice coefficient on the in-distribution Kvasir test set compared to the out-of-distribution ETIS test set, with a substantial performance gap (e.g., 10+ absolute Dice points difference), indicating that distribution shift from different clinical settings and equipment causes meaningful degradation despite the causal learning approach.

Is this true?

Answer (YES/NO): YES